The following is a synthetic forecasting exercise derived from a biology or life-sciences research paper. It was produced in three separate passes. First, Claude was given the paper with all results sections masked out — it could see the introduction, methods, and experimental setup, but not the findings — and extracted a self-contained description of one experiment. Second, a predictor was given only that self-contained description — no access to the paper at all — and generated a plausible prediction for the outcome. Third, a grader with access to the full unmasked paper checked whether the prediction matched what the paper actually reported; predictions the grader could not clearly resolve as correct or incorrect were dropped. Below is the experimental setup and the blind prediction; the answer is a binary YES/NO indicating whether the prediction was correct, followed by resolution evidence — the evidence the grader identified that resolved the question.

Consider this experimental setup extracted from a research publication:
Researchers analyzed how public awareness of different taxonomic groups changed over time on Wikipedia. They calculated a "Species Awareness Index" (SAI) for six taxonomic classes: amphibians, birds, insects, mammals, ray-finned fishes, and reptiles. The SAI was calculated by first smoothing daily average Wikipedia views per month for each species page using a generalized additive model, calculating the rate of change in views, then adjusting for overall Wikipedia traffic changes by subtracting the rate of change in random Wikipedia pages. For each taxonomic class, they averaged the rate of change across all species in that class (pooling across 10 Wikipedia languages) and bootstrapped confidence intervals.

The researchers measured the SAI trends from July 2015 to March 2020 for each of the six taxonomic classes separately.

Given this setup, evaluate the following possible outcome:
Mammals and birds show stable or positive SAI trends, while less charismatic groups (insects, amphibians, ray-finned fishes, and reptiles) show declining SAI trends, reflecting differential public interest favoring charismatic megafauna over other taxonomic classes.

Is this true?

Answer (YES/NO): NO